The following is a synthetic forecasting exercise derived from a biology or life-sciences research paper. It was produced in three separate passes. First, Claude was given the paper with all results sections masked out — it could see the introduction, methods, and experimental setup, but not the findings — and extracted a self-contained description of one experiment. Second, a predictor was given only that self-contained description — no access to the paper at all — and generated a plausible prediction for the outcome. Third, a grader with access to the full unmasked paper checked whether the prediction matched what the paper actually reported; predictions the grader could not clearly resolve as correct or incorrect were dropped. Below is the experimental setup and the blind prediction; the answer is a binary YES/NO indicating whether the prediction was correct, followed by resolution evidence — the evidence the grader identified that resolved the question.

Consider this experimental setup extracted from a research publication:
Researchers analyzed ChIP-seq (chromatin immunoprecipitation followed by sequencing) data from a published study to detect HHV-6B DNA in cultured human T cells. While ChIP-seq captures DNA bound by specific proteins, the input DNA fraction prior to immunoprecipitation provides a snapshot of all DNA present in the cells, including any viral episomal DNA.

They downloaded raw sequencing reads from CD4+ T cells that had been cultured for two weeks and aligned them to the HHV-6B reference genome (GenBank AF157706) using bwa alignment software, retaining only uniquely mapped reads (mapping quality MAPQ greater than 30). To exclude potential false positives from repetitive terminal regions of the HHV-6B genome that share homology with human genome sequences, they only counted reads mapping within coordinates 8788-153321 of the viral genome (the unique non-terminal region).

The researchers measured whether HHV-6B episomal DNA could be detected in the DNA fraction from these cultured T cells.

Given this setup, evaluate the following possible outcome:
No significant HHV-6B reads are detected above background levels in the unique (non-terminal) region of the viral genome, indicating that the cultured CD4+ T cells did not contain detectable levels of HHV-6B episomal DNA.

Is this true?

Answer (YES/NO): NO